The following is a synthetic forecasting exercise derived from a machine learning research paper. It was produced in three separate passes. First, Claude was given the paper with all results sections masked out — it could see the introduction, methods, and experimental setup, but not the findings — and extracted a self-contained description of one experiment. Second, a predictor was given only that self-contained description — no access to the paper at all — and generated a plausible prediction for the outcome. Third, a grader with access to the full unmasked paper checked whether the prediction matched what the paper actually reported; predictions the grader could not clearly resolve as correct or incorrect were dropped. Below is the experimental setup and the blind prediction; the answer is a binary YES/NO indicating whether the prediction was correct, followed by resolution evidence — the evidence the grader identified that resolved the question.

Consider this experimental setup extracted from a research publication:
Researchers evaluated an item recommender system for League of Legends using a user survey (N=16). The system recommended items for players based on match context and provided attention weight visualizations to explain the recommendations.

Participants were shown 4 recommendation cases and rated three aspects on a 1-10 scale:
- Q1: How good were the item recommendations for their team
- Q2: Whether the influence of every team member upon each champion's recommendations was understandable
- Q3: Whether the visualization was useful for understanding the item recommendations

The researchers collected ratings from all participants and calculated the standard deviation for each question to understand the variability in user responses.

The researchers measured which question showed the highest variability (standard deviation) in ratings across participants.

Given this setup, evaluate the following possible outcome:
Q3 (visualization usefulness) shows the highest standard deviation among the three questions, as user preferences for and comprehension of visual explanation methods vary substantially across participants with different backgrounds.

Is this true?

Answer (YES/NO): YES